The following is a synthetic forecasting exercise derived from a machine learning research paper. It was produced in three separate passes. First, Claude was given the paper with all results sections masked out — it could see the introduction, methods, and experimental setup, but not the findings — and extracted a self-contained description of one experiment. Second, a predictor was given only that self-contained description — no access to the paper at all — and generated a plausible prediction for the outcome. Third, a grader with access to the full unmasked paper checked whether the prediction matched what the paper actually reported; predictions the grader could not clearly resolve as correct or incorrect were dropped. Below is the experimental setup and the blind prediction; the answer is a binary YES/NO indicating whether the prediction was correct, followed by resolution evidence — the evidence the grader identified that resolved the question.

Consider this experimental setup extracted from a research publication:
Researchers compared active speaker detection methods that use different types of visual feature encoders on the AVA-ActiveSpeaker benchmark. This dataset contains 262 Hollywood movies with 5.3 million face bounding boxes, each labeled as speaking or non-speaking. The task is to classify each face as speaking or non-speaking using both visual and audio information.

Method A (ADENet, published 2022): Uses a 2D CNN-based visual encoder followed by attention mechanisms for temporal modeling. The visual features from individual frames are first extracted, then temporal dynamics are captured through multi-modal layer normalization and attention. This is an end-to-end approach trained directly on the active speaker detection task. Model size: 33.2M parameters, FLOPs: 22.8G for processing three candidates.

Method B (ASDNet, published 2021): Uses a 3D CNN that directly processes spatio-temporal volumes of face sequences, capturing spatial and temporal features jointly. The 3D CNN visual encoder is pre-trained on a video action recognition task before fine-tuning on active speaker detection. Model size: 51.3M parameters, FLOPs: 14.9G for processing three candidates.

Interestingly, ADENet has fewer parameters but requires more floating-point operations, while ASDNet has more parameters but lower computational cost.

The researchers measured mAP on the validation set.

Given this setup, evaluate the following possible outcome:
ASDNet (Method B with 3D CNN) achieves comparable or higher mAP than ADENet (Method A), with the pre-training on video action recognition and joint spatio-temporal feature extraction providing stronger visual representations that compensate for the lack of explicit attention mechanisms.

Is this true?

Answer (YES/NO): YES